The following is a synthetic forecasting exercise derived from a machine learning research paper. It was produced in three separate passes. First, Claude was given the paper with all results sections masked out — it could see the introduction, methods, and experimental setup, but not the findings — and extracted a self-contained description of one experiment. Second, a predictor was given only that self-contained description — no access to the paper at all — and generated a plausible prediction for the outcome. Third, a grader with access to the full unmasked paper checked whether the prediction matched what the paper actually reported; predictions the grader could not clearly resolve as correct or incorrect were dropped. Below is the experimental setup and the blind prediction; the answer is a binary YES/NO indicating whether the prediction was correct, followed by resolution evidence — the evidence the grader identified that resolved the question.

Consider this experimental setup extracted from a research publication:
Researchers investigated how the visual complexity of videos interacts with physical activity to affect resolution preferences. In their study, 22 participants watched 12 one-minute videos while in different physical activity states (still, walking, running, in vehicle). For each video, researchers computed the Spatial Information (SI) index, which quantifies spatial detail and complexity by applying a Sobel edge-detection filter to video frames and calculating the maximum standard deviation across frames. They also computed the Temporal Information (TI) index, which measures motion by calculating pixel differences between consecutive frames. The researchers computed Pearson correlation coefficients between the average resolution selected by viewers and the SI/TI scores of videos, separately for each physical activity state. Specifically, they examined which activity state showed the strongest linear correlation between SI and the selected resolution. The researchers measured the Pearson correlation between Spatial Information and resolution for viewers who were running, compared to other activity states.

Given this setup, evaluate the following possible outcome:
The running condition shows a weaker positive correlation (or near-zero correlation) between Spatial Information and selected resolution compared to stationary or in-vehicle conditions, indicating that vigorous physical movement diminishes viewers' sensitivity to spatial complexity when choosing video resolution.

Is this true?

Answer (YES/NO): NO